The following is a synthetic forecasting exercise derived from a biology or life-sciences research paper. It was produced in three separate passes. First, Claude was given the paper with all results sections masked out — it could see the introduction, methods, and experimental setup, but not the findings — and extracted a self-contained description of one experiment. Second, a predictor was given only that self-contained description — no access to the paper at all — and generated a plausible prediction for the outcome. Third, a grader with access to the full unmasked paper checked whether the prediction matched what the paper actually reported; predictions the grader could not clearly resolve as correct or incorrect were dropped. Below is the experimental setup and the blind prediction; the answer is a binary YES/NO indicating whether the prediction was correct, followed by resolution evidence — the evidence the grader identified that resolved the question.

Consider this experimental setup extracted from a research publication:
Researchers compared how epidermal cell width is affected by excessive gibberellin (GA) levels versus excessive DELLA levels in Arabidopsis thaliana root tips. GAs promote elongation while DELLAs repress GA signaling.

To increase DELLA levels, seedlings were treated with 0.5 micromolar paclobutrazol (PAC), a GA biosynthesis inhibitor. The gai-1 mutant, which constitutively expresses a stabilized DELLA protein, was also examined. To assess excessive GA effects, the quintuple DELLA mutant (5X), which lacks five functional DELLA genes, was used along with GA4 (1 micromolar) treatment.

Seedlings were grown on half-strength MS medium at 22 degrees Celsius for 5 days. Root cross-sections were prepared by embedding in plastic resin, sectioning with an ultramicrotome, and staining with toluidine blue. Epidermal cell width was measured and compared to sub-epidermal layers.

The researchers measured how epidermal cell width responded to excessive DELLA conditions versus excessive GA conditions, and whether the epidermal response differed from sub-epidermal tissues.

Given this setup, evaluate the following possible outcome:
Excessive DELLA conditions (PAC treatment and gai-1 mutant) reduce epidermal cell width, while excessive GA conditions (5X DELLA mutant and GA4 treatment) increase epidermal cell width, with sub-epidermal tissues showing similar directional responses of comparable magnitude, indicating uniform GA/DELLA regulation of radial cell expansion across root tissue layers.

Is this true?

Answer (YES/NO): NO